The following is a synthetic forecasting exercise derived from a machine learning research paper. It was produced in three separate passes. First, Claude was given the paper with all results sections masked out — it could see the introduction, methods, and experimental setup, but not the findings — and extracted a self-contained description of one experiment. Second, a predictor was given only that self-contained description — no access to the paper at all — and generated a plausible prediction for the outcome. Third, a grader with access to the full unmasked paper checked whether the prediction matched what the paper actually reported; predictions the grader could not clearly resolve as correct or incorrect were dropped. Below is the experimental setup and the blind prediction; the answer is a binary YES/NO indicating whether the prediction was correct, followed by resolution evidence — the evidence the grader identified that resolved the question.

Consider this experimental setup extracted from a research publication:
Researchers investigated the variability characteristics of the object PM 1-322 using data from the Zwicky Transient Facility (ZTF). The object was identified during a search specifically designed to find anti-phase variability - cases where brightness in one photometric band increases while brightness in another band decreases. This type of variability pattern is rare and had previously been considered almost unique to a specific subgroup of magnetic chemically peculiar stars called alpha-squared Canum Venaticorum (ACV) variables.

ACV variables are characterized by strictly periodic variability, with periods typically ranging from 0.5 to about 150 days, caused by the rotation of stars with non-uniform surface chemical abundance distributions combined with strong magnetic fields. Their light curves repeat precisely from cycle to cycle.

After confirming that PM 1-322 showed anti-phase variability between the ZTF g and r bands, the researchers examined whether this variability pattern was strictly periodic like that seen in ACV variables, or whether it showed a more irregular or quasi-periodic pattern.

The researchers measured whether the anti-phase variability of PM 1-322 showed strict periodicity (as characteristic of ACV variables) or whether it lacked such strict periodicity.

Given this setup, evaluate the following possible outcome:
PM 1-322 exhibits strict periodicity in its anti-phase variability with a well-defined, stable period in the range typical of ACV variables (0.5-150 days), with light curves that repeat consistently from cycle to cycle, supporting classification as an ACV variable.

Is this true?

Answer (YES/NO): NO